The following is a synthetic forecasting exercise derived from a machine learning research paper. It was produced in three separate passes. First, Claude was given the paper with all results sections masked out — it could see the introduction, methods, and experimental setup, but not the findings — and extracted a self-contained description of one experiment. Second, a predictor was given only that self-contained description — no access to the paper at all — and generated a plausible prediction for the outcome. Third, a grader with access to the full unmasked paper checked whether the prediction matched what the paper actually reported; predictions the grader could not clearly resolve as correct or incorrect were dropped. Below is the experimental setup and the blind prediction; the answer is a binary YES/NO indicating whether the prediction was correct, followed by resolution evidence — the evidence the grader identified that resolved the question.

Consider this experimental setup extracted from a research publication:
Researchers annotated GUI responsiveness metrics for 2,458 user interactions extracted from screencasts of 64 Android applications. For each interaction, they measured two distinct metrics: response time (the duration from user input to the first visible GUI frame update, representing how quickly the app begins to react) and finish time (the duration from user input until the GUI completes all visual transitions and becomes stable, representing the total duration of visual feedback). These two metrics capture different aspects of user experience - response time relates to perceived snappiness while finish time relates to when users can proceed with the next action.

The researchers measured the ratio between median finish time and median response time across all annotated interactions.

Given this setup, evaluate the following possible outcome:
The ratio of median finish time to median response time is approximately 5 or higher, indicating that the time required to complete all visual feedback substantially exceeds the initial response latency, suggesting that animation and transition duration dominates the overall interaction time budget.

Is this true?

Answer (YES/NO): NO